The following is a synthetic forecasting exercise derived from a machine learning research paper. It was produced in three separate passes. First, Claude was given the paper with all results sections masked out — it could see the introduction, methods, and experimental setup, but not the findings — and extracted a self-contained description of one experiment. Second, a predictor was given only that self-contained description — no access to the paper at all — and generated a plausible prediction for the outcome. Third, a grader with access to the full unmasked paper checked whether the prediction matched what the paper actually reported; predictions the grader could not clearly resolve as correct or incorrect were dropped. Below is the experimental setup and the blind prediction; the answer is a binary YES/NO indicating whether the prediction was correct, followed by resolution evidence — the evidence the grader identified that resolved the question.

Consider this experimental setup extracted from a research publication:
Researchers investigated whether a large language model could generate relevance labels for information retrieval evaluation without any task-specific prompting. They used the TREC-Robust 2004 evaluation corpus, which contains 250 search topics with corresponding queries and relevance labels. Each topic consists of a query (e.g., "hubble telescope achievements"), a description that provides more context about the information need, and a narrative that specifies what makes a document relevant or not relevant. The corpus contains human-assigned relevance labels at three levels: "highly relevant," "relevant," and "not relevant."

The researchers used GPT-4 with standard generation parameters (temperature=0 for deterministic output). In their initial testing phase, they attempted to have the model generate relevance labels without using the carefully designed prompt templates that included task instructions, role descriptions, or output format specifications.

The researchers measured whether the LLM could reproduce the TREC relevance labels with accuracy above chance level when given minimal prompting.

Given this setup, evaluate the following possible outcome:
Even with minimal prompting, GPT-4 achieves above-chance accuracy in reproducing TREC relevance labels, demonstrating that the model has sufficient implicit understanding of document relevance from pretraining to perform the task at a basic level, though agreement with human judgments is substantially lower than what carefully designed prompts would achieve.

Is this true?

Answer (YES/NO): NO